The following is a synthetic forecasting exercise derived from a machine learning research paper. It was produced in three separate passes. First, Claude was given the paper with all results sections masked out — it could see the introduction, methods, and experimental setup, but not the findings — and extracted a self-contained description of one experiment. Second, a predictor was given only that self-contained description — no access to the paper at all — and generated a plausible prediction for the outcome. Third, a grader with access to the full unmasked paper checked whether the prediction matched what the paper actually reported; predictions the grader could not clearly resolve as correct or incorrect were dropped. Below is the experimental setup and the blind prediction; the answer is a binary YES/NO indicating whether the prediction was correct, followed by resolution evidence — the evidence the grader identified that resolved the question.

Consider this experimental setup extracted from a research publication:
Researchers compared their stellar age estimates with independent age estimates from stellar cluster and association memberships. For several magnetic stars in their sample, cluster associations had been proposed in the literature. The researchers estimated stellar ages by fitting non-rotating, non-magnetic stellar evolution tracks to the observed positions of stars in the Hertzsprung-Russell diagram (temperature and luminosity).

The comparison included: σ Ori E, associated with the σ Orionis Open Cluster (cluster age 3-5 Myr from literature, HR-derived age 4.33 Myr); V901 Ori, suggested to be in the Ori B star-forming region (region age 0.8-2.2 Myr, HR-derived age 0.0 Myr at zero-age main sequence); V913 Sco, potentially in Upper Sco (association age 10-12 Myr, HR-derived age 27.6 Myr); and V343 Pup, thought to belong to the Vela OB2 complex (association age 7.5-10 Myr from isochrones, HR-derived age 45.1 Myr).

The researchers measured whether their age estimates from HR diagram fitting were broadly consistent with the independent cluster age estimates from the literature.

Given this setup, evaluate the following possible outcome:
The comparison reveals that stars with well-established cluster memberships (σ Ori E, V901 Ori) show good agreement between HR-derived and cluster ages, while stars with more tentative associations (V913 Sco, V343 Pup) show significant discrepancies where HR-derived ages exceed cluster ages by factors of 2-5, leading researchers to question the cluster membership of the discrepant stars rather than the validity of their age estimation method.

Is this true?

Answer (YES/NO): NO